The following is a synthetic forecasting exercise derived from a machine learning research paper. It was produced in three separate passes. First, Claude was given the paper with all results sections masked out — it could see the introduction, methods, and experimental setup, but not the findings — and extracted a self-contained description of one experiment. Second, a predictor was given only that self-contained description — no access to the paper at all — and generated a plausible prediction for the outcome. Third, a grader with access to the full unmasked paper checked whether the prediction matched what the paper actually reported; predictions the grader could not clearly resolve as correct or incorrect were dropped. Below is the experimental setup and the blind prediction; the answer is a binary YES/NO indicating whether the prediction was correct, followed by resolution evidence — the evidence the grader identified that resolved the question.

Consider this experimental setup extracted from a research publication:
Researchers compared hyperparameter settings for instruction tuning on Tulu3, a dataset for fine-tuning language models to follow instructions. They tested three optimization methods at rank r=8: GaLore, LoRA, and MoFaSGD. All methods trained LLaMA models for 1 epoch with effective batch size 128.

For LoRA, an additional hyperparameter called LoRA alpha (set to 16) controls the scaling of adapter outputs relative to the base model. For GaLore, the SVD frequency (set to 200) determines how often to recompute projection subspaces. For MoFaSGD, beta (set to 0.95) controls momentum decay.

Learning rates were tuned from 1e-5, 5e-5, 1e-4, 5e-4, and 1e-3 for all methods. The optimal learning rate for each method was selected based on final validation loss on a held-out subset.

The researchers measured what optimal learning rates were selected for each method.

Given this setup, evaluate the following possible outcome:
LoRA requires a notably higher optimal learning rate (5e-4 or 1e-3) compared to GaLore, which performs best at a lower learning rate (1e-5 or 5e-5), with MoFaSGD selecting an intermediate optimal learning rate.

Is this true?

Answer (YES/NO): NO